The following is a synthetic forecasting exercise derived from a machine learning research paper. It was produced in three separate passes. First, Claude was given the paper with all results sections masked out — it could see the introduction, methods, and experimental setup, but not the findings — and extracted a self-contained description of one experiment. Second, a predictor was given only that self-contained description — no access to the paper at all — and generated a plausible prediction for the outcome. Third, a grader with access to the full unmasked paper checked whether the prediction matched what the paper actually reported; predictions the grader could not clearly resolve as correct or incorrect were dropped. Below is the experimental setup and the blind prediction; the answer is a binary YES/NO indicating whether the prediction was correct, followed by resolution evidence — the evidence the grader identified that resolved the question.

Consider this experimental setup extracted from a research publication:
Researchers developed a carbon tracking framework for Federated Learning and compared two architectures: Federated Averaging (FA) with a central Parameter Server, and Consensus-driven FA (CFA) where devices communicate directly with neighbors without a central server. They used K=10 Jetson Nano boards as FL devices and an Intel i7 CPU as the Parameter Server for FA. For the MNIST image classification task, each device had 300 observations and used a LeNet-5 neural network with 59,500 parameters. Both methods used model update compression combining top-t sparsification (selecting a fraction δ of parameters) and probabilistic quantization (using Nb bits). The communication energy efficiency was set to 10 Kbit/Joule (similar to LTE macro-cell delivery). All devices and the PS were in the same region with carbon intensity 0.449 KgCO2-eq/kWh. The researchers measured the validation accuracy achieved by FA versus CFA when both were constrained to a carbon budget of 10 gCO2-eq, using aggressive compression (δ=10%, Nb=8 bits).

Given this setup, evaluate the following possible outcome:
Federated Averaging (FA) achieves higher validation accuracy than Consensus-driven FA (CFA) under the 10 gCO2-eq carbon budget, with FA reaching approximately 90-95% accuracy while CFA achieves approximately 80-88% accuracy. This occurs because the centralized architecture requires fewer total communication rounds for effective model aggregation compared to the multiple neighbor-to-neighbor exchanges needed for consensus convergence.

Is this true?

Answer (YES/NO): NO